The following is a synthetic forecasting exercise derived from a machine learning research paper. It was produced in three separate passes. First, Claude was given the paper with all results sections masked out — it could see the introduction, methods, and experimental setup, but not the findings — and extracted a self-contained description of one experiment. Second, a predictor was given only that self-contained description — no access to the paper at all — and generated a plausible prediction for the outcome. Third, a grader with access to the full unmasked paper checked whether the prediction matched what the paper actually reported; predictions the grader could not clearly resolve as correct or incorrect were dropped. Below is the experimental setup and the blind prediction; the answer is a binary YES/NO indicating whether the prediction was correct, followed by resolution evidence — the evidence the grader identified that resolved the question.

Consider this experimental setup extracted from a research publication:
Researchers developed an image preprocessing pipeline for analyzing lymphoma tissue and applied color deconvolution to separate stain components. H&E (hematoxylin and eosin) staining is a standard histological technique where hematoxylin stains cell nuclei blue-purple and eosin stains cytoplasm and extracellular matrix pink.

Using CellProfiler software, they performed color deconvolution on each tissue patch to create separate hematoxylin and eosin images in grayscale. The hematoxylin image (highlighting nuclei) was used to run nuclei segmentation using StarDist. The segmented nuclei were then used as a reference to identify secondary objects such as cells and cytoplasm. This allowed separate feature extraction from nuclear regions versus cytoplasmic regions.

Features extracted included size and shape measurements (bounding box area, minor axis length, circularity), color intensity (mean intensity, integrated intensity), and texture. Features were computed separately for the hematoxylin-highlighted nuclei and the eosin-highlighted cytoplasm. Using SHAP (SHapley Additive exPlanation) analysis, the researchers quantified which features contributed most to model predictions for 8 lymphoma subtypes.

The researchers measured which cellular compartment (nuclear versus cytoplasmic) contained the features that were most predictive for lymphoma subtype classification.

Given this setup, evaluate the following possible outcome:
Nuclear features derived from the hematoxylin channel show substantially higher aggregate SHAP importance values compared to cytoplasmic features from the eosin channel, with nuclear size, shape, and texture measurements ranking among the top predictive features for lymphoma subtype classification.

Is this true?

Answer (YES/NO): YES